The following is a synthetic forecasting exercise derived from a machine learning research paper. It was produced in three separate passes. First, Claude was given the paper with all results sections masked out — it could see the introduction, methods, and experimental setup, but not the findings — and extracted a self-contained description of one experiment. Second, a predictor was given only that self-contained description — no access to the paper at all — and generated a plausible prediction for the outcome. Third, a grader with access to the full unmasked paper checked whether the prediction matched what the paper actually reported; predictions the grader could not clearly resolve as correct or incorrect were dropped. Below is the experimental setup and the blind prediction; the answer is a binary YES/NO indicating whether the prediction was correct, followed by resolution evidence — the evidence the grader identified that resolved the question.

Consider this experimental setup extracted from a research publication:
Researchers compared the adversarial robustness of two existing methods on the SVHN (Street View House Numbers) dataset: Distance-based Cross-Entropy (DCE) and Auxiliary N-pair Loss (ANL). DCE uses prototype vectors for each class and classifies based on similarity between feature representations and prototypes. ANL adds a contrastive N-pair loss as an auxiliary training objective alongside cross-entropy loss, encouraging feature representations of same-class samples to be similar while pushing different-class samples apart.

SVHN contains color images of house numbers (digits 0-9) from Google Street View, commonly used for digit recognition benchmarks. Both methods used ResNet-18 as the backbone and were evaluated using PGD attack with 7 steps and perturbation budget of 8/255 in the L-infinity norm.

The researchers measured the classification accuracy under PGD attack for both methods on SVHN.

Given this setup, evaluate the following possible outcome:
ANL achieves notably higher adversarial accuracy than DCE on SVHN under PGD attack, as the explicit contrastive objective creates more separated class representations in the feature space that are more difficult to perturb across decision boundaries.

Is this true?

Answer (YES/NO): YES